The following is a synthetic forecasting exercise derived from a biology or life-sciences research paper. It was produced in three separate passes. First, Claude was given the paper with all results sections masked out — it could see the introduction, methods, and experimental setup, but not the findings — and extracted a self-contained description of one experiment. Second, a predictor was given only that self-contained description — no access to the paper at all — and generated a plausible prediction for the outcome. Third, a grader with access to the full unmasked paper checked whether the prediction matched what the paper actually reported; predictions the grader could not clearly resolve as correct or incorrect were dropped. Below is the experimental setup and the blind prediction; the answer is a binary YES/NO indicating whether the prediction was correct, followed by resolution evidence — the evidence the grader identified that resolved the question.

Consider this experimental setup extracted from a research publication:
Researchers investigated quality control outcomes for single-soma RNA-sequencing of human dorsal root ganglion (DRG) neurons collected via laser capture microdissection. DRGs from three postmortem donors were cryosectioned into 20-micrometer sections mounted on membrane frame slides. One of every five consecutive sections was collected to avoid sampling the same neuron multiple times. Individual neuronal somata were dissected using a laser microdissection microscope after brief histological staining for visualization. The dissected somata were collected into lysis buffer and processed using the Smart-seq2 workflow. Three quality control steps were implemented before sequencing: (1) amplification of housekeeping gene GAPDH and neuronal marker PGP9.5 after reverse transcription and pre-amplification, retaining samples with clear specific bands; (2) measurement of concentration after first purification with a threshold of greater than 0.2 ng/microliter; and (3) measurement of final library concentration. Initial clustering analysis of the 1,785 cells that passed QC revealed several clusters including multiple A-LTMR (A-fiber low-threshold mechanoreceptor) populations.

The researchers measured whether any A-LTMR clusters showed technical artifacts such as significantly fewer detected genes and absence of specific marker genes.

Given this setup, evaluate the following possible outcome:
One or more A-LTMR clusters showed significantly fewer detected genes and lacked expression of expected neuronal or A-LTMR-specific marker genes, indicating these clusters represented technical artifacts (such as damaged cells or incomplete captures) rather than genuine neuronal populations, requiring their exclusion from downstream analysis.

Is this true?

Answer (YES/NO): YES